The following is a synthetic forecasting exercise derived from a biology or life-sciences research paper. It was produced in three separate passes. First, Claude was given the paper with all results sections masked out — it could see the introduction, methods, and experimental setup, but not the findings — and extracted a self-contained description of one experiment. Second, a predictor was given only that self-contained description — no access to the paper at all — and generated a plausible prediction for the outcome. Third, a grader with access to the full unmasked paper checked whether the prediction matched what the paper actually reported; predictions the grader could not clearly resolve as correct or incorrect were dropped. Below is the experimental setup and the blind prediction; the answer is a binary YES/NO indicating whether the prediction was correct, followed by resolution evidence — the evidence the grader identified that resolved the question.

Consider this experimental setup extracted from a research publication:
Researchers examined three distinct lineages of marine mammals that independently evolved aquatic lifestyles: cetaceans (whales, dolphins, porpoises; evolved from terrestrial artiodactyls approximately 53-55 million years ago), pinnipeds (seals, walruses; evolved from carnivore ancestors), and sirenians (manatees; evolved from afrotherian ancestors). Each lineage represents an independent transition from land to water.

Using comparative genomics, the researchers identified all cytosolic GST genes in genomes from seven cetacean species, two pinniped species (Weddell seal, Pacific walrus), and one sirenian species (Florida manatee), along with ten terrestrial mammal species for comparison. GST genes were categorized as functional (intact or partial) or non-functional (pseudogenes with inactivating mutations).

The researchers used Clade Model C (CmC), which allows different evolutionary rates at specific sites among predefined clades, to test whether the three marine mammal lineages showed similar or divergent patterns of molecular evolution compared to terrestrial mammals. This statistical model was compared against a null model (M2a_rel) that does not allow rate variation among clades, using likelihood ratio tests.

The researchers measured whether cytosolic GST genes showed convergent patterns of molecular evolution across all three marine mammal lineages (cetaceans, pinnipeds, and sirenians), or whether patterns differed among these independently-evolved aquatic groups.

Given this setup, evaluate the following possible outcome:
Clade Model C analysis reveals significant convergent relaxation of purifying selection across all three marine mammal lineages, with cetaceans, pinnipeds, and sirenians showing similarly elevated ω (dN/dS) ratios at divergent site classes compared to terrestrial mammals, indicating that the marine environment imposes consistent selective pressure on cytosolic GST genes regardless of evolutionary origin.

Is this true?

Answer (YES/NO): NO